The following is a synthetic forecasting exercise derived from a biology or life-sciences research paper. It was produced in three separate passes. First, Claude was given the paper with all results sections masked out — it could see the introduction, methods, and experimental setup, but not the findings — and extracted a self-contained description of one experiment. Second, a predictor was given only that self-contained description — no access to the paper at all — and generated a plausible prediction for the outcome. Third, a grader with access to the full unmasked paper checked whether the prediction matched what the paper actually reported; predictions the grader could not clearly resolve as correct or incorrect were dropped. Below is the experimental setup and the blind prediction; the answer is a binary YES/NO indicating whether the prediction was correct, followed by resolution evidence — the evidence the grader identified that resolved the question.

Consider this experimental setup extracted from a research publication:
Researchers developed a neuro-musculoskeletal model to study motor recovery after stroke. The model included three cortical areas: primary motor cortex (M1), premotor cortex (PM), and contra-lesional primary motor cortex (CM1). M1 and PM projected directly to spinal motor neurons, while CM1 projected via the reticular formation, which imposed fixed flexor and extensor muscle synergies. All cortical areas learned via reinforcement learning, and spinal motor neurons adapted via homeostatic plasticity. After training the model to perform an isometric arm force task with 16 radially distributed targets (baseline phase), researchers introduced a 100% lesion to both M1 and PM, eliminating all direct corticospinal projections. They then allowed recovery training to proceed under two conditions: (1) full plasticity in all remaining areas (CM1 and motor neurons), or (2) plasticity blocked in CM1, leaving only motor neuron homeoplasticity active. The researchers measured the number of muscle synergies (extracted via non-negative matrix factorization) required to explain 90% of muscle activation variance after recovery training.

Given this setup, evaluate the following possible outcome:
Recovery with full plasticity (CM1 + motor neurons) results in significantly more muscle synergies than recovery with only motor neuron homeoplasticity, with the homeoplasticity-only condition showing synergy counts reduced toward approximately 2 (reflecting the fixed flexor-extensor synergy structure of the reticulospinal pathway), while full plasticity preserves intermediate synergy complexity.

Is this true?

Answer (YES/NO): NO